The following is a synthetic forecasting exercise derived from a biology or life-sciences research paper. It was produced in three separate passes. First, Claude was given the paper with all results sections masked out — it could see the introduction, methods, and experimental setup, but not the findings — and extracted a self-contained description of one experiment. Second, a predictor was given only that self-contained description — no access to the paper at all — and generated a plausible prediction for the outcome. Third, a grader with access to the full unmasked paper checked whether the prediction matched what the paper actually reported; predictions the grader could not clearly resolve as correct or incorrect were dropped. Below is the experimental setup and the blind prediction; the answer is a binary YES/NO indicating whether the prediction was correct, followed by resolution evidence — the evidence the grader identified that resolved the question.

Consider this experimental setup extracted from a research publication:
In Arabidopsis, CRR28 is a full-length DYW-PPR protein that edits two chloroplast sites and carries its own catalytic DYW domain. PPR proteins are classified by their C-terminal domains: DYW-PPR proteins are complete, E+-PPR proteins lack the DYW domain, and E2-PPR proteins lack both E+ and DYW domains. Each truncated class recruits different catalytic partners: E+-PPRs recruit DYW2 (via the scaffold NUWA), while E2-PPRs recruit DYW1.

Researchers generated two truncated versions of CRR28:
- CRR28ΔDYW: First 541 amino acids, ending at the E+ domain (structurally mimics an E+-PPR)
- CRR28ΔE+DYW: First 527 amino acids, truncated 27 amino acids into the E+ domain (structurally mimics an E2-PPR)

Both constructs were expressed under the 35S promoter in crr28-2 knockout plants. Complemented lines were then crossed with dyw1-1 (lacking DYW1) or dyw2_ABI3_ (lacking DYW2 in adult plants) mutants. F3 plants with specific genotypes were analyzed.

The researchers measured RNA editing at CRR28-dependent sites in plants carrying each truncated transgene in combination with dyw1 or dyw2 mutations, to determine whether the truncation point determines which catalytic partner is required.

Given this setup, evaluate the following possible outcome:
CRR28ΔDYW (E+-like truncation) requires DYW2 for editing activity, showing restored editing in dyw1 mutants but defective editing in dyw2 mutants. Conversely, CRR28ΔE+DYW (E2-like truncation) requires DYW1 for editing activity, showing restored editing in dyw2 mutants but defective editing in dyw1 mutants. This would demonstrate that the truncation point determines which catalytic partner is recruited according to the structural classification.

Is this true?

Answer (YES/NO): YES